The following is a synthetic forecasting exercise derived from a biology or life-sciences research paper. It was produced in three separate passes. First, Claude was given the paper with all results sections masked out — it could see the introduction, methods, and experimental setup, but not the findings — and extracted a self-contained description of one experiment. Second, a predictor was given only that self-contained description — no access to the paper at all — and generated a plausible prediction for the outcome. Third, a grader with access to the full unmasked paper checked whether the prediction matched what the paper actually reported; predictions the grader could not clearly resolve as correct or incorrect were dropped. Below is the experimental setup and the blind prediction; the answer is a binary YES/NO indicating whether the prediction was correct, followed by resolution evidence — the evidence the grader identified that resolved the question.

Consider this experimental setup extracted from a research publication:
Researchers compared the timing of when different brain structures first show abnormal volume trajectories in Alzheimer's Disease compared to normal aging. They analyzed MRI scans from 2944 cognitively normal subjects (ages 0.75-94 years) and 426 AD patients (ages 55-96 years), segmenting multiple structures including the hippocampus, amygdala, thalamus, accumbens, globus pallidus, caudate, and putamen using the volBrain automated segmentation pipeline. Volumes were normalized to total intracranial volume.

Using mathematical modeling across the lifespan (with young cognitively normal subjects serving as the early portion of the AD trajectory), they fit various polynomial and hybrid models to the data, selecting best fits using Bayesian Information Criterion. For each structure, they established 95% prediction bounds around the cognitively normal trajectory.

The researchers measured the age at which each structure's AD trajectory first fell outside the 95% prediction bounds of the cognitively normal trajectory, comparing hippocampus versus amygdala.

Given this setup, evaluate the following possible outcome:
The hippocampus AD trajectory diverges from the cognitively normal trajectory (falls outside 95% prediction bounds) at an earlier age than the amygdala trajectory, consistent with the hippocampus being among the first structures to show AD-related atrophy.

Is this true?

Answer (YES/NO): YES